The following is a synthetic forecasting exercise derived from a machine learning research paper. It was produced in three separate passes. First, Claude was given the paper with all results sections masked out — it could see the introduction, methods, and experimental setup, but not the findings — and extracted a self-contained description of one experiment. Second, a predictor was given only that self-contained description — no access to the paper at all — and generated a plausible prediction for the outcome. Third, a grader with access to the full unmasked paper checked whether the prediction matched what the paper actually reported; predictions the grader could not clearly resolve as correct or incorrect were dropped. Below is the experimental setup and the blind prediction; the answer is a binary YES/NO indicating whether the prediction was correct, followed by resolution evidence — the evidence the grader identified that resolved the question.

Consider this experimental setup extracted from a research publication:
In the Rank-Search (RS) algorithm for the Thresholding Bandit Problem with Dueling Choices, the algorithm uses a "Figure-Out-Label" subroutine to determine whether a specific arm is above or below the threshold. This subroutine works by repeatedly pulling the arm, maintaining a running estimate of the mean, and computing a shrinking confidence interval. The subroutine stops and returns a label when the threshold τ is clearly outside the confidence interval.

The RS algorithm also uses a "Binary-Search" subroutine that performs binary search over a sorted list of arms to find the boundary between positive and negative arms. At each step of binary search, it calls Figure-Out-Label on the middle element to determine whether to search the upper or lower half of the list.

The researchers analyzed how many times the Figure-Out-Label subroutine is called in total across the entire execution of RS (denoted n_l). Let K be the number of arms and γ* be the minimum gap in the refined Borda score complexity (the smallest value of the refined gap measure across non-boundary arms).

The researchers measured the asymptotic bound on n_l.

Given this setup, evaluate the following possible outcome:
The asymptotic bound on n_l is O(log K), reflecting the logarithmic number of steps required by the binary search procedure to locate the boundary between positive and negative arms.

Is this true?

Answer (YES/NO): NO